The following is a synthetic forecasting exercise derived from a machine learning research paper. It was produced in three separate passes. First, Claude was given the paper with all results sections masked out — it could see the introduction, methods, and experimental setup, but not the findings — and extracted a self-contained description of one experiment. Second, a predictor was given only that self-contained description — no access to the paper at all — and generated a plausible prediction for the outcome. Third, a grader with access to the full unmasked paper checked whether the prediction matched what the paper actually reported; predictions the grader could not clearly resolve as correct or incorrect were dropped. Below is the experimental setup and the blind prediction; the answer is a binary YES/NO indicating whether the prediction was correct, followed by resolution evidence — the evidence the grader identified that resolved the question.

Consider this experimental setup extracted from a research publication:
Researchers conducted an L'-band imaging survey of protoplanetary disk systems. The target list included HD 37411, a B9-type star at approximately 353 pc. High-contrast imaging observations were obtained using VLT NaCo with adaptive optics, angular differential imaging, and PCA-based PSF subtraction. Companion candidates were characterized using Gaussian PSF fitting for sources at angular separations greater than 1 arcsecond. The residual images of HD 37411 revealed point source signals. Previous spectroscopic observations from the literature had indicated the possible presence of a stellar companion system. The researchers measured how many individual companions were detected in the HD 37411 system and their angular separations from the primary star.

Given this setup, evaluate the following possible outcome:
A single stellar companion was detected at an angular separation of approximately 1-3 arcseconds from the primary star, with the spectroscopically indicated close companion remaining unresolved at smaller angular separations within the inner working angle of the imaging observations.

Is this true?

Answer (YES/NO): NO